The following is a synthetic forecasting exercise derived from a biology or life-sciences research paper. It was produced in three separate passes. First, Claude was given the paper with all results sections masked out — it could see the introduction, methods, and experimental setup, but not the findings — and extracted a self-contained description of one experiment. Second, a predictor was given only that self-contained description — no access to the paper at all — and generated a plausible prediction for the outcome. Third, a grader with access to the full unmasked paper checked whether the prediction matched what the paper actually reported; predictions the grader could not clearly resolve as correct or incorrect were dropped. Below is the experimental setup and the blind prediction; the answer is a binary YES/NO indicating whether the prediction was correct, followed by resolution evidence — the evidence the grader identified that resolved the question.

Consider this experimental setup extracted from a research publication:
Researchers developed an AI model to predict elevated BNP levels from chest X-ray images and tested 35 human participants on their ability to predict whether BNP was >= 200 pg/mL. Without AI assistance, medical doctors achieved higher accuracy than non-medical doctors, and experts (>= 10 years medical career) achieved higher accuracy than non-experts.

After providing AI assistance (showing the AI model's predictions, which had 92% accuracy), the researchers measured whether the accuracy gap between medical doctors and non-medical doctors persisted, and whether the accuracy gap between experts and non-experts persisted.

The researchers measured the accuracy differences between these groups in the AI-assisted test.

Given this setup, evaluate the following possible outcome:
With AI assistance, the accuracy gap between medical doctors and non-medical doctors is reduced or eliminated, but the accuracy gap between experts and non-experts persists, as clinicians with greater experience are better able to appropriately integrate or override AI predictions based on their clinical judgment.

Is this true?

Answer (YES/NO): NO